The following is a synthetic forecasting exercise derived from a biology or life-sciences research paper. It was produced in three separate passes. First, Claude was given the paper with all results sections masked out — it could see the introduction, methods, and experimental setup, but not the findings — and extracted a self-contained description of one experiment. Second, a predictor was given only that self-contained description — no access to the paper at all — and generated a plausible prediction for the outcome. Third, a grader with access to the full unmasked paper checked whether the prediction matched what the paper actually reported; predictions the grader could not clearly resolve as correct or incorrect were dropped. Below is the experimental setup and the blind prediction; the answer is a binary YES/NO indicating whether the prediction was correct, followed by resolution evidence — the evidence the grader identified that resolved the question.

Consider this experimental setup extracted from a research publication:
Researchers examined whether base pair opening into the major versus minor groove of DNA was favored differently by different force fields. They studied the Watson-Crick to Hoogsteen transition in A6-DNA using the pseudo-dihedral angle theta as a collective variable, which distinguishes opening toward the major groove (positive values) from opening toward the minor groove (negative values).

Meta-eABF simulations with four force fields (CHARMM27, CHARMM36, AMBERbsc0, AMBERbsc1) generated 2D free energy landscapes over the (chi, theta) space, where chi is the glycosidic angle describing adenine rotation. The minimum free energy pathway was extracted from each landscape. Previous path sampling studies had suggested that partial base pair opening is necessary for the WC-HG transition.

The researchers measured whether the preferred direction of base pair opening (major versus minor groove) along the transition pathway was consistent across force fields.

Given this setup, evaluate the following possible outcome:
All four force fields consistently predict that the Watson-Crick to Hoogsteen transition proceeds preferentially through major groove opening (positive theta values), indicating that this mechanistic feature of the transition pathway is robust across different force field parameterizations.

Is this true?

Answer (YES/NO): YES